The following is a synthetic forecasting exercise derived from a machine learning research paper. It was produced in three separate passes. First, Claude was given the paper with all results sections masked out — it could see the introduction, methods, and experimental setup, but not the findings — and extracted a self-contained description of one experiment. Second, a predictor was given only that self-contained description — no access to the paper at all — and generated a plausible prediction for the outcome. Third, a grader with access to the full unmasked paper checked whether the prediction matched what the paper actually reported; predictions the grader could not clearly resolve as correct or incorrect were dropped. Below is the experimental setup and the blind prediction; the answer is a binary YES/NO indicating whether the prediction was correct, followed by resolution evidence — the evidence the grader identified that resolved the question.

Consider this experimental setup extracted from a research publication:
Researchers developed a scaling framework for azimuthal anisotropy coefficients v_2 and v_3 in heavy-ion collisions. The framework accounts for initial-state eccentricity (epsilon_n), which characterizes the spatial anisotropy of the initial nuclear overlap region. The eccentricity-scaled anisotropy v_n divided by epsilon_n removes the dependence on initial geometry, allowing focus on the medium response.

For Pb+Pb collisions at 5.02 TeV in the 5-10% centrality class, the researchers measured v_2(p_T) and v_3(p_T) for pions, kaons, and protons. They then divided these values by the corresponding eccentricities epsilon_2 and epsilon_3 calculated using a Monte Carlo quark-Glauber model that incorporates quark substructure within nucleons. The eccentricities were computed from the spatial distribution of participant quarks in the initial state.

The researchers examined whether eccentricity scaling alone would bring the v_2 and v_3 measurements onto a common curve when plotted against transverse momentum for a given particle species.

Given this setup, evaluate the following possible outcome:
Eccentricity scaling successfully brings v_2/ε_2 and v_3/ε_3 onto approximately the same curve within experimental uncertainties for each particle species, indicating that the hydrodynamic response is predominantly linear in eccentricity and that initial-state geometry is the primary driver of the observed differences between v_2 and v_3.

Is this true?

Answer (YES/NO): NO